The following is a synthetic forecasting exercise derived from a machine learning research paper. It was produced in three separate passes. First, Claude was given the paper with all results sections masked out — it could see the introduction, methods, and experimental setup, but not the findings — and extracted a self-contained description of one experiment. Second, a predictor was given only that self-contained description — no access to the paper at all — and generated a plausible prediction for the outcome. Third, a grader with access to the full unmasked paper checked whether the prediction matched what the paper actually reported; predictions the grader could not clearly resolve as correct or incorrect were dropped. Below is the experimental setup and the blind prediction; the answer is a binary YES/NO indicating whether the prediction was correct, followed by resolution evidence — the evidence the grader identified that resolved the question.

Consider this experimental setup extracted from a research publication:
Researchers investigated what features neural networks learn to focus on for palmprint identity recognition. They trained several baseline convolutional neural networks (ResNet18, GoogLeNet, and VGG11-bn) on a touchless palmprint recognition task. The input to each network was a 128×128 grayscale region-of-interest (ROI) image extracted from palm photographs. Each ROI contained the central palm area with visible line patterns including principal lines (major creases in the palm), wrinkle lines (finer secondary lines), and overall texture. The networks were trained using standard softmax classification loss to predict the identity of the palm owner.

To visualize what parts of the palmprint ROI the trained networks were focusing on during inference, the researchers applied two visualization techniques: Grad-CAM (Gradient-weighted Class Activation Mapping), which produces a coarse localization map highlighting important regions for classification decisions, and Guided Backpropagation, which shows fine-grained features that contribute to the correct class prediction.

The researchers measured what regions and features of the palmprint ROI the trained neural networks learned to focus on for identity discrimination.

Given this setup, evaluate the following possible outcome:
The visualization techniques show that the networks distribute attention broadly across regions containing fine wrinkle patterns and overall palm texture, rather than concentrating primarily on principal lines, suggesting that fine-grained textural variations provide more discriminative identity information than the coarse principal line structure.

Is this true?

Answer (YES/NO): NO